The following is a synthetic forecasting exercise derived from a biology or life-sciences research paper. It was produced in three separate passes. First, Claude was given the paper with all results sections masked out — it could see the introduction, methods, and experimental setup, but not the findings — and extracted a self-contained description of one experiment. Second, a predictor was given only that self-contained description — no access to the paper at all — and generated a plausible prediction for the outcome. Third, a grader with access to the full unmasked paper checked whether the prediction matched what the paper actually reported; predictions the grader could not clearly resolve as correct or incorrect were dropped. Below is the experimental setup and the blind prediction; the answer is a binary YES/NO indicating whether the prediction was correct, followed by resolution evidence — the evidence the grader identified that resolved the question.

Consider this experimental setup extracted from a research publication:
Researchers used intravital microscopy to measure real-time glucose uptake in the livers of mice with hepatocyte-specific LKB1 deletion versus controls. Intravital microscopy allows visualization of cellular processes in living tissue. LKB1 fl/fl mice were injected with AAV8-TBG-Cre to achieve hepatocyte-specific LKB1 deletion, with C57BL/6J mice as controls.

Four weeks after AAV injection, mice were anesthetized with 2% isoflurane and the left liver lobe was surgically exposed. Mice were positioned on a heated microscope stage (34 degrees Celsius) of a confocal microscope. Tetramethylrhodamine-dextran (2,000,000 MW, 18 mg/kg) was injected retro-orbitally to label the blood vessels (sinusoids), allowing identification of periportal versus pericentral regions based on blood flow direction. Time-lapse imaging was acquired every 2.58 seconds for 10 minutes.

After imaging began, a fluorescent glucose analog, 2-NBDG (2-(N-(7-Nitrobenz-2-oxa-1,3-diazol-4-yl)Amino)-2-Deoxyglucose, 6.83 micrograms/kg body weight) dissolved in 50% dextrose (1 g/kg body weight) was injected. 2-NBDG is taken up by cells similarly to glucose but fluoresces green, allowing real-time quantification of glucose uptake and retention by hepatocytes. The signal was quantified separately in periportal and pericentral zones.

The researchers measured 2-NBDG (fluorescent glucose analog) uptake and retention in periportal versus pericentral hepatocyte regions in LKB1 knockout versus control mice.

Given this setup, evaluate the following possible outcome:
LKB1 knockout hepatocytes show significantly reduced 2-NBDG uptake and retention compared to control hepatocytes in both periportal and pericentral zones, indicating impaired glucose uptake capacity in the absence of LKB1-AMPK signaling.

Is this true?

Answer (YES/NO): YES